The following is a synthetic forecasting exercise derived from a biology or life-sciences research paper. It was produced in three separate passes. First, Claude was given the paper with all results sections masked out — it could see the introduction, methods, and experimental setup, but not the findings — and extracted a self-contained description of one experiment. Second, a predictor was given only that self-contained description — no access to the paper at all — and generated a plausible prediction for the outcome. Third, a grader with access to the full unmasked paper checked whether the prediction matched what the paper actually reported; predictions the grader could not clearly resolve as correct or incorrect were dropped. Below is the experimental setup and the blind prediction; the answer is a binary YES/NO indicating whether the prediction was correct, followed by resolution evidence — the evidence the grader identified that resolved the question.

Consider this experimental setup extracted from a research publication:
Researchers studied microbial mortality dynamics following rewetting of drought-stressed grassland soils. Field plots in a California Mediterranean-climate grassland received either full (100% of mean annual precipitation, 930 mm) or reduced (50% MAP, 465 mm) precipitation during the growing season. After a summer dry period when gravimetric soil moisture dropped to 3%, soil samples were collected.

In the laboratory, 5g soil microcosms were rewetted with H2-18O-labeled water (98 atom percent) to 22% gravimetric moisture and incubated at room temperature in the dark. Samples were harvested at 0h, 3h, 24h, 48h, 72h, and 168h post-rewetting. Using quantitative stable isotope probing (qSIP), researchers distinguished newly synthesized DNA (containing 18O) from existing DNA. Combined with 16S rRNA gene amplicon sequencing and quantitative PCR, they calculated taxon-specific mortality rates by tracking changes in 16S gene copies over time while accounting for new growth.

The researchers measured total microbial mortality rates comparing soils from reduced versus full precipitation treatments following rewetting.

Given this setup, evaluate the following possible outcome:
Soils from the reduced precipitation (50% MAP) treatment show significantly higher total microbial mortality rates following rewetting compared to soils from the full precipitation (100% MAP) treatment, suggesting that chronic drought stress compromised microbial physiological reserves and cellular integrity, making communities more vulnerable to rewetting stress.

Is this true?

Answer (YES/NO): NO